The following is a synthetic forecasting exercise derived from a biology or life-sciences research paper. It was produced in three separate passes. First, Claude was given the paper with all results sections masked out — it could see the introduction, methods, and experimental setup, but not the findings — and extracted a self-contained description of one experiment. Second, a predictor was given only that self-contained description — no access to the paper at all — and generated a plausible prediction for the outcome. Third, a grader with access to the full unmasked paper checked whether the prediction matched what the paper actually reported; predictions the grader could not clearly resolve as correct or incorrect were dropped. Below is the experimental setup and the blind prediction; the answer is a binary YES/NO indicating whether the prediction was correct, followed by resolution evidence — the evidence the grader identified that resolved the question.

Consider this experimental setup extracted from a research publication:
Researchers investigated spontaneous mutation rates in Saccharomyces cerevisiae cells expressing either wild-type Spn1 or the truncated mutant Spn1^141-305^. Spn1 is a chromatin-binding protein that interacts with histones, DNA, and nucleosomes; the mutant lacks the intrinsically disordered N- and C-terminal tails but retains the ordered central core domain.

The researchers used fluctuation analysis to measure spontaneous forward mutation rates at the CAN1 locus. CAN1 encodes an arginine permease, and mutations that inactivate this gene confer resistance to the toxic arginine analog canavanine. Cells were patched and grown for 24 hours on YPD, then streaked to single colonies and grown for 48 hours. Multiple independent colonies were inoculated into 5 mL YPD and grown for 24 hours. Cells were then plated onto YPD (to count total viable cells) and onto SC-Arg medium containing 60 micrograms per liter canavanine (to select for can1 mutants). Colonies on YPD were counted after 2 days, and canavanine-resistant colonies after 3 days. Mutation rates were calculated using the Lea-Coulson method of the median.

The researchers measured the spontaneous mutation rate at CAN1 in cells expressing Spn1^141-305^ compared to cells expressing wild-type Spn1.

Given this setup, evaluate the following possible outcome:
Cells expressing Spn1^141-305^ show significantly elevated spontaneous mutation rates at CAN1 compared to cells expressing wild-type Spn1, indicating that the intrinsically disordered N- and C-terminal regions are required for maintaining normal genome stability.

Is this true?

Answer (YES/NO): NO